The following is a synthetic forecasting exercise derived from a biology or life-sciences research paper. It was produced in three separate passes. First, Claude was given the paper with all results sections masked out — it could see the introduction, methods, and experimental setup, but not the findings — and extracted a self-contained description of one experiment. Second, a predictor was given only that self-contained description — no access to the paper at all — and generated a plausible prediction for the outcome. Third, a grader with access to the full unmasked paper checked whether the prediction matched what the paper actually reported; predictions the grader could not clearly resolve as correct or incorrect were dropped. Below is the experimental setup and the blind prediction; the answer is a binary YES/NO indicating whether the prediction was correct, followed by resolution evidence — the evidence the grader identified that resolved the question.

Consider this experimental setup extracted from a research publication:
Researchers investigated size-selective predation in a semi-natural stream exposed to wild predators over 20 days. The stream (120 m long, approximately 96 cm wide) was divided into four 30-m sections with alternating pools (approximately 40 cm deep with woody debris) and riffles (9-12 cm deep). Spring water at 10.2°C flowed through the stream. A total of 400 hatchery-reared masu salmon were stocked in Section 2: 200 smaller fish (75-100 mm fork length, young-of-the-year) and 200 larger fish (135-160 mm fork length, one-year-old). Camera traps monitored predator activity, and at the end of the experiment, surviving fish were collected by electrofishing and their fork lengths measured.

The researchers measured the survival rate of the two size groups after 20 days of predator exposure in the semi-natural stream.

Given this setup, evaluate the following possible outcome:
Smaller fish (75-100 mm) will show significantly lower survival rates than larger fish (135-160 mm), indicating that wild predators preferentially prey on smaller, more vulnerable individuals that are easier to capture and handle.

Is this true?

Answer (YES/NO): NO